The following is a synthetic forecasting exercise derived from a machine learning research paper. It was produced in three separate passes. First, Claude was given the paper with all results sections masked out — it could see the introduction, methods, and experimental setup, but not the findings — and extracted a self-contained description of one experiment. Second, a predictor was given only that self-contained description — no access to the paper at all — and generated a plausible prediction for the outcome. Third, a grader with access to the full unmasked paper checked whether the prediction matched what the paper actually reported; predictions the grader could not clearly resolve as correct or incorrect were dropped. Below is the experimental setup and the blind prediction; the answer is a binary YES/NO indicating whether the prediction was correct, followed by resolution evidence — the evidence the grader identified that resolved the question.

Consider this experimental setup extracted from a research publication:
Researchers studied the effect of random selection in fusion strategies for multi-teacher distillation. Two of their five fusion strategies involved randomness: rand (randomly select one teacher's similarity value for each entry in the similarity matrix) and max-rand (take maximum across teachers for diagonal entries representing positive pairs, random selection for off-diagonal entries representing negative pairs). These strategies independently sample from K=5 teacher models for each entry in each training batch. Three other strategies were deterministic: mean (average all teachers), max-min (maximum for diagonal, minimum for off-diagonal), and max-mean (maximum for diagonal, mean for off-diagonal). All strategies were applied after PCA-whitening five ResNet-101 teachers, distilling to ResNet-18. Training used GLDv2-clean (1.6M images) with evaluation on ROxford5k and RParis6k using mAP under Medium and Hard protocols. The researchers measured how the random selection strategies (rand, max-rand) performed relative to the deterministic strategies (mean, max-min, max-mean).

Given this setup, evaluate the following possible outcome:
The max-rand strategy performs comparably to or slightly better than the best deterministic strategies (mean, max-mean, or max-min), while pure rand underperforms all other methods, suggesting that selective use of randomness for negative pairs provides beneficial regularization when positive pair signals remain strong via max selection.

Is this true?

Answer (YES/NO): NO